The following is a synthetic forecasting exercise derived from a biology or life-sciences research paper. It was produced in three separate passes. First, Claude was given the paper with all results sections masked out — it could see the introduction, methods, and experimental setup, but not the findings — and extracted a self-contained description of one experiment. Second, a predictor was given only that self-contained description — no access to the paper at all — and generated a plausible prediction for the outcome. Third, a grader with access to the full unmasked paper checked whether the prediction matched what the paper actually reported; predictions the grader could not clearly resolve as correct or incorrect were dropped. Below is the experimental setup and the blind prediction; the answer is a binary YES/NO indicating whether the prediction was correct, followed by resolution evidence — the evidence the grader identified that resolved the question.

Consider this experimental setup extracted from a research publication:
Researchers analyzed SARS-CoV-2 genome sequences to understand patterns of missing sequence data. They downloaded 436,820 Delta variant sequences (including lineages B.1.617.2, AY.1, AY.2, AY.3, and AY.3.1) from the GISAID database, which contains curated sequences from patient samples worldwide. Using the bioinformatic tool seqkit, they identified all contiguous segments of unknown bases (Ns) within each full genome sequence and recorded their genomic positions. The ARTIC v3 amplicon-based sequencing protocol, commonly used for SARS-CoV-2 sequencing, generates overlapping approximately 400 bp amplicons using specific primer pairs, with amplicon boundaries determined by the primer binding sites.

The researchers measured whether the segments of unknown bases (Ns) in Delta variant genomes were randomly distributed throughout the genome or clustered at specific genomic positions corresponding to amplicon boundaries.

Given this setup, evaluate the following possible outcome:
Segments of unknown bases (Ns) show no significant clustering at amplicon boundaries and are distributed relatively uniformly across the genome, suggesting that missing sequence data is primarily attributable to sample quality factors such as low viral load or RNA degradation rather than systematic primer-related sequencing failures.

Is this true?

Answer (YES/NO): NO